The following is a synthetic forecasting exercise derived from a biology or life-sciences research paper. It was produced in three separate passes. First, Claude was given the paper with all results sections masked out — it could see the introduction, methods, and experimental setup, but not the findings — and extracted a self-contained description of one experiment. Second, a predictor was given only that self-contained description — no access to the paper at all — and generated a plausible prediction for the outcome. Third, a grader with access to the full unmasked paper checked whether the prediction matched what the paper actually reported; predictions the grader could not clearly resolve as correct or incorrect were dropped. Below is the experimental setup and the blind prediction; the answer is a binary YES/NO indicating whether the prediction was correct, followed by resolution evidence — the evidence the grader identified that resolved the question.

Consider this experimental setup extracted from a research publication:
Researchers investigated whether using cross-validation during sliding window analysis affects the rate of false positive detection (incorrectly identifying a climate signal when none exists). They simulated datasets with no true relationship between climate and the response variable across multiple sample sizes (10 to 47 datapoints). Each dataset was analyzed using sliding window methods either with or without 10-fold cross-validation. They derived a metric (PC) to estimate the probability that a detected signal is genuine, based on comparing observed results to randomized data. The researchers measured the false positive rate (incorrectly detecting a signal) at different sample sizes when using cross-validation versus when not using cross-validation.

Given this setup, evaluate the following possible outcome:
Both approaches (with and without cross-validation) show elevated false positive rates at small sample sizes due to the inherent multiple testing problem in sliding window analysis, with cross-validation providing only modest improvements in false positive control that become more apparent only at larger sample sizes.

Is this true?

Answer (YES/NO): NO